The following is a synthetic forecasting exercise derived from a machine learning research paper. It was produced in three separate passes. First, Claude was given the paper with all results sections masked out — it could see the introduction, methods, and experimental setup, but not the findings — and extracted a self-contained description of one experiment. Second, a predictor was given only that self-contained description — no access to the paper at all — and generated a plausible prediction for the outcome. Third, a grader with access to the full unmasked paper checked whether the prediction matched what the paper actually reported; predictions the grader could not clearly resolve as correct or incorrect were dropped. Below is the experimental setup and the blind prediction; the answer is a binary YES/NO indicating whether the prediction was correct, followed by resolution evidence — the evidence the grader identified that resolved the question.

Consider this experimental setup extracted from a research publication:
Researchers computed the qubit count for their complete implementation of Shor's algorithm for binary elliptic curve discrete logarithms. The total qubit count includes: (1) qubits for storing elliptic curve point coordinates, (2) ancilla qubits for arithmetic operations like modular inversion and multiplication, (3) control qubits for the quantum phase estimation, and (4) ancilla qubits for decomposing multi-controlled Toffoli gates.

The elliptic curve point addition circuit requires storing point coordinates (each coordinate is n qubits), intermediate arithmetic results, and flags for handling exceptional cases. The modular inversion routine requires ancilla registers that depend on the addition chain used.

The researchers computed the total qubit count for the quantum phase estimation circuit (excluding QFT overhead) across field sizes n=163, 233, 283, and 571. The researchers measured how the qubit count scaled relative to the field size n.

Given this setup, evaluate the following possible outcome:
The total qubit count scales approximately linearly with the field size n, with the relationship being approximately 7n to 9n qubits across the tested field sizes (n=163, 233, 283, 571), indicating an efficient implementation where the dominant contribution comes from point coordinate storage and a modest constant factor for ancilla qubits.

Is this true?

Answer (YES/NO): NO